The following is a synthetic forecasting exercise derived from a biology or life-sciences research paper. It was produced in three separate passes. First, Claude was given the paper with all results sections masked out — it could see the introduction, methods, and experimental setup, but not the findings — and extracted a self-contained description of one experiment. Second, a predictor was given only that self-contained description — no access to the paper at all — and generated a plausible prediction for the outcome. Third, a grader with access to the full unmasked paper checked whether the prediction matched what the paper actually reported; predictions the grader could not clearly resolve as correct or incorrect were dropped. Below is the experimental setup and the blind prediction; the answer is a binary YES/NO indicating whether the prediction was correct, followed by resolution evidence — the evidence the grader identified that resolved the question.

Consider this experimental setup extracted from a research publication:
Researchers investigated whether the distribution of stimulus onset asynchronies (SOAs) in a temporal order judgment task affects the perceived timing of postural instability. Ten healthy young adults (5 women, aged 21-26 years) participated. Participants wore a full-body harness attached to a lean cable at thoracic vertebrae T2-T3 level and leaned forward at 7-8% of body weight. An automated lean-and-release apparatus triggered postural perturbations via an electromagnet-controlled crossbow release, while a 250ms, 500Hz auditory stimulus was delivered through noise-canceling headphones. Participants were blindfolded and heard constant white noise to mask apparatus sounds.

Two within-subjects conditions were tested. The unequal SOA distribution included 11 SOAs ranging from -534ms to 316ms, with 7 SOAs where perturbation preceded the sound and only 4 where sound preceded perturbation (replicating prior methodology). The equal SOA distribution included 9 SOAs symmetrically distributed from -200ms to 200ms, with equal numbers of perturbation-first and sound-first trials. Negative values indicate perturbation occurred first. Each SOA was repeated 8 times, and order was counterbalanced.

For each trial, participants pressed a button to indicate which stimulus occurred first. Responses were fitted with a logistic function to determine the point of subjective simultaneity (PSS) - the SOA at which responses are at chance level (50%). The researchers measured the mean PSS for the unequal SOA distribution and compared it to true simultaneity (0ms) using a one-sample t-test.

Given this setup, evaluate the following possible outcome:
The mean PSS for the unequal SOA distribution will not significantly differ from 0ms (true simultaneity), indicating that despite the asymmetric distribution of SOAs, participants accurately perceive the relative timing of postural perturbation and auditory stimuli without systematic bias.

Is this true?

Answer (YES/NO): YES